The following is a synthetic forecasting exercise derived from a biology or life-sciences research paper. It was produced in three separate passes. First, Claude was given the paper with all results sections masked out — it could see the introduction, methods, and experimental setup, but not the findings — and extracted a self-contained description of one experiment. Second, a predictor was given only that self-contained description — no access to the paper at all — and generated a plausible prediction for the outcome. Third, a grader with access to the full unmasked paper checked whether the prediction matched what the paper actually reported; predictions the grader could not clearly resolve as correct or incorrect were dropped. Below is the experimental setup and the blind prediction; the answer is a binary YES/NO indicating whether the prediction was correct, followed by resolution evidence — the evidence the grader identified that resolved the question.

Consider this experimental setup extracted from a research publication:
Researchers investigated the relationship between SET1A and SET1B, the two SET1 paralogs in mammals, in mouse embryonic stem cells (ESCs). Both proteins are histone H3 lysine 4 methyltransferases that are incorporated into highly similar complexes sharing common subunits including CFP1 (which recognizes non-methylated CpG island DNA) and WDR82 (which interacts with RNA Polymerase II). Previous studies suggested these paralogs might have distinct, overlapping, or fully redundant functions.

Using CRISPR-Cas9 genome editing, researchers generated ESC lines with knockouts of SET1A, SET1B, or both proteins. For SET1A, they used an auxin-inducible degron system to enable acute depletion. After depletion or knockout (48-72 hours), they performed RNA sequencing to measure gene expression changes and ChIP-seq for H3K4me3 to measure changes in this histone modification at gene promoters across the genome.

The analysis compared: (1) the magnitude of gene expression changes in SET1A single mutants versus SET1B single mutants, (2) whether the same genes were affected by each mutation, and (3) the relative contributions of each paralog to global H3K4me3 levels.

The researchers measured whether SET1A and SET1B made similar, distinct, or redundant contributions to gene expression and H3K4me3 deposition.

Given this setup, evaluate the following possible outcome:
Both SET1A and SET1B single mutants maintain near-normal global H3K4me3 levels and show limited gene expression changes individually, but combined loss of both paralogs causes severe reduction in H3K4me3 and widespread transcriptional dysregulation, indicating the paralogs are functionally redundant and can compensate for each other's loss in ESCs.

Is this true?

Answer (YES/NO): NO